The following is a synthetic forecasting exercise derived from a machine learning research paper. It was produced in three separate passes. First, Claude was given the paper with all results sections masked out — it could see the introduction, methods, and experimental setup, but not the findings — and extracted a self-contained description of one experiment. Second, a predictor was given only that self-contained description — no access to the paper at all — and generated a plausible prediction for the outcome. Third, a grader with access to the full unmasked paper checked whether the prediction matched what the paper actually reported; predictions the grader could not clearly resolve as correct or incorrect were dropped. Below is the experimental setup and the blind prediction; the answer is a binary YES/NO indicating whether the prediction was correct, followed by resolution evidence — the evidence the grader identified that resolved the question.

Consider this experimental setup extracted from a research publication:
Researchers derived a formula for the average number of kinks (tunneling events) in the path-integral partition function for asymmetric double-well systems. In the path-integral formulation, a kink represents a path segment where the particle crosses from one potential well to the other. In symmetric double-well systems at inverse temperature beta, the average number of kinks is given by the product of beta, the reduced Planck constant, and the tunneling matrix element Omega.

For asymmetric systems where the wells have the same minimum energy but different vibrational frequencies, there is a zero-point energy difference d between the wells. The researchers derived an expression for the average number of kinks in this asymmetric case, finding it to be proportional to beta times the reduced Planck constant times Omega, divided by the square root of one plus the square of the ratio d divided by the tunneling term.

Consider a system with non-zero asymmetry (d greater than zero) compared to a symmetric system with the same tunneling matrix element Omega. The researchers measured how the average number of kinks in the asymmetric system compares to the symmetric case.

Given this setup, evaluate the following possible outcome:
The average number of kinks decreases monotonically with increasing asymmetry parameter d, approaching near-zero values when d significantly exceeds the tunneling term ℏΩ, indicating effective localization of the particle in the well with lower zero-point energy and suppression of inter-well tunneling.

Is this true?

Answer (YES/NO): YES